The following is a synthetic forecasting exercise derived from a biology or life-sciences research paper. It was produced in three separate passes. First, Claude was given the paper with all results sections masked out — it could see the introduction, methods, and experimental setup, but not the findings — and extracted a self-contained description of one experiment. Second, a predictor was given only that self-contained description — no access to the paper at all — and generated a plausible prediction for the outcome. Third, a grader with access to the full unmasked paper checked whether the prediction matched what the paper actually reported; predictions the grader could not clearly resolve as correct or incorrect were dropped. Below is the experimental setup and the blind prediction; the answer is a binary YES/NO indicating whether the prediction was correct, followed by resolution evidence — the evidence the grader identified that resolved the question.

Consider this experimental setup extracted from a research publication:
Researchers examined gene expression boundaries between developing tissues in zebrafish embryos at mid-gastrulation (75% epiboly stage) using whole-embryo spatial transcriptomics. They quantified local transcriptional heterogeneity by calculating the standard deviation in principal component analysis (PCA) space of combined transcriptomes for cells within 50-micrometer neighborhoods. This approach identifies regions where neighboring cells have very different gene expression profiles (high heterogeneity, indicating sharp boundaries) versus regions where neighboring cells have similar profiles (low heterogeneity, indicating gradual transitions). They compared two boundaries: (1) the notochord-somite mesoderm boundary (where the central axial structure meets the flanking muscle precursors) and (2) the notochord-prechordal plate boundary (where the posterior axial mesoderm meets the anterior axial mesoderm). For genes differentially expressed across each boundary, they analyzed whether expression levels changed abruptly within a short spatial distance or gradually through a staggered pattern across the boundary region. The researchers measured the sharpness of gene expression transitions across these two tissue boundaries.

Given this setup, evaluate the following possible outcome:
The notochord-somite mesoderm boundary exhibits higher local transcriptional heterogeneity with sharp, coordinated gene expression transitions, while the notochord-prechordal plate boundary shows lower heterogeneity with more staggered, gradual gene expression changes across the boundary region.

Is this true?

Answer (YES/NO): YES